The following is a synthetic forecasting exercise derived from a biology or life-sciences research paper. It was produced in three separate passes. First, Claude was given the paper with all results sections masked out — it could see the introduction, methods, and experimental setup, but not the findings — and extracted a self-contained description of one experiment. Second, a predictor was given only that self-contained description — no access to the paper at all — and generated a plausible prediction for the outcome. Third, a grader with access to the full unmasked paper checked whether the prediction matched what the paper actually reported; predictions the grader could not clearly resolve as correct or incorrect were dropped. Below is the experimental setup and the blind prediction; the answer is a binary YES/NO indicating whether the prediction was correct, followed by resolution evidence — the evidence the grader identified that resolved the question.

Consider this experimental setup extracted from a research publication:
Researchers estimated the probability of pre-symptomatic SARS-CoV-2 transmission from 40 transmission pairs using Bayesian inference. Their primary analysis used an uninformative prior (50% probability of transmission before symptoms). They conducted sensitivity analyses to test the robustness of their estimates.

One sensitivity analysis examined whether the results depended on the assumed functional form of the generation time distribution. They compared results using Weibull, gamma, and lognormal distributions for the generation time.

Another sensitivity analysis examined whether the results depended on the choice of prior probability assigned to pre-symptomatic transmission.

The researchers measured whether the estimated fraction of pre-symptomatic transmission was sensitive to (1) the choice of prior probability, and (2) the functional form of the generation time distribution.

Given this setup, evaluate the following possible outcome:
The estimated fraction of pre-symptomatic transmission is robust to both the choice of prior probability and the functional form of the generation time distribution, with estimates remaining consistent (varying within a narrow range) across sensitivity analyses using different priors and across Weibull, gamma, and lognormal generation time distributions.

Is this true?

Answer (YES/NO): YES